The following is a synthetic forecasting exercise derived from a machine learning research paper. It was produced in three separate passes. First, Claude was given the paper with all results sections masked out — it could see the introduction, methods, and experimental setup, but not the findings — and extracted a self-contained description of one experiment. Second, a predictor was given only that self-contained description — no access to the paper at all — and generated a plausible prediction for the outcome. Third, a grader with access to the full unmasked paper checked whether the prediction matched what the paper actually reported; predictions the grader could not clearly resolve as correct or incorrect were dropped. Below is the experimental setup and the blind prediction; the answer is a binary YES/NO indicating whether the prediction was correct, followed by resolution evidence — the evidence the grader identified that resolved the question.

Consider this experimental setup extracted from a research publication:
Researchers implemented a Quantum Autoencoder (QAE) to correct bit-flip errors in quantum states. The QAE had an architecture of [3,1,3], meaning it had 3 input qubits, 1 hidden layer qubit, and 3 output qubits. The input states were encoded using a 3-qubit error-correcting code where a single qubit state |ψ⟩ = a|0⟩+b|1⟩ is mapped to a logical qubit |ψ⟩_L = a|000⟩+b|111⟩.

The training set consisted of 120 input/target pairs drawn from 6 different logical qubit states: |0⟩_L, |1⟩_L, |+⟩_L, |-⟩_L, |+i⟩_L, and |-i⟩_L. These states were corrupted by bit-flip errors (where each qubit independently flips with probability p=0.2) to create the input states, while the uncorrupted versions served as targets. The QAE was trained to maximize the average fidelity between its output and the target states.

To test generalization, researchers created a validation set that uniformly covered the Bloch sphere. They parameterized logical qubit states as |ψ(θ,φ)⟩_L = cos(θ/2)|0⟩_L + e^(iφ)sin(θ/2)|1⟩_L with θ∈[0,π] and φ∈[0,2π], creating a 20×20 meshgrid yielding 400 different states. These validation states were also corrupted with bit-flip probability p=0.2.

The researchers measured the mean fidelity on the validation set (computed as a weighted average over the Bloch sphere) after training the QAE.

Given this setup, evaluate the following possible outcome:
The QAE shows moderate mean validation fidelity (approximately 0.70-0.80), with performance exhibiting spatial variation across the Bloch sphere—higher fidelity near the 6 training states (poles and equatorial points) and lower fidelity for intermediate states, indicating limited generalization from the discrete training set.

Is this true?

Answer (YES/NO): NO